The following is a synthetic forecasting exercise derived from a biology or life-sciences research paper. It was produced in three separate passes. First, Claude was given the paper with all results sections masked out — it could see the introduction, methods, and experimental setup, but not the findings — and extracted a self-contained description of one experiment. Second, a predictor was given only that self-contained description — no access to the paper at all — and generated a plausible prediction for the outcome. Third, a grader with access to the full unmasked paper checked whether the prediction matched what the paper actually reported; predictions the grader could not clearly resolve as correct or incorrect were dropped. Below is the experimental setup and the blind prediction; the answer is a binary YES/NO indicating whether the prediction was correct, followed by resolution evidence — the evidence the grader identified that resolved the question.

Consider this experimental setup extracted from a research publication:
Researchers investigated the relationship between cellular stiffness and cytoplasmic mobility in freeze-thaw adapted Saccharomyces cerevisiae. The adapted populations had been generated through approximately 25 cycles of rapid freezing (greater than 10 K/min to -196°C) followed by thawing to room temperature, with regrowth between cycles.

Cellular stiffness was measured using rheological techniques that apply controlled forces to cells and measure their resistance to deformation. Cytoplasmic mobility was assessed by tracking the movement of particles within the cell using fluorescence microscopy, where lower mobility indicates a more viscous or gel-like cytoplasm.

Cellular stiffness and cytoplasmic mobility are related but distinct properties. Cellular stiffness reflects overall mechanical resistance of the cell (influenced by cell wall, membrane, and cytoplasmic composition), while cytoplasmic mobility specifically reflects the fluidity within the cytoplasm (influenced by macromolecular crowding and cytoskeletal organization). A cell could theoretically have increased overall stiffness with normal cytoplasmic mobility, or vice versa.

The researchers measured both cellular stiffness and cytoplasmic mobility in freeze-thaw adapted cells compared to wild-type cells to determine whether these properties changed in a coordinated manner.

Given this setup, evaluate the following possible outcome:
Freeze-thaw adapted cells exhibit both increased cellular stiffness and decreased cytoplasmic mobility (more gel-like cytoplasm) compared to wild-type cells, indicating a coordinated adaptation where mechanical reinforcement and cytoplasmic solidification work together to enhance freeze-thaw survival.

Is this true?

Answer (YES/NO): YES